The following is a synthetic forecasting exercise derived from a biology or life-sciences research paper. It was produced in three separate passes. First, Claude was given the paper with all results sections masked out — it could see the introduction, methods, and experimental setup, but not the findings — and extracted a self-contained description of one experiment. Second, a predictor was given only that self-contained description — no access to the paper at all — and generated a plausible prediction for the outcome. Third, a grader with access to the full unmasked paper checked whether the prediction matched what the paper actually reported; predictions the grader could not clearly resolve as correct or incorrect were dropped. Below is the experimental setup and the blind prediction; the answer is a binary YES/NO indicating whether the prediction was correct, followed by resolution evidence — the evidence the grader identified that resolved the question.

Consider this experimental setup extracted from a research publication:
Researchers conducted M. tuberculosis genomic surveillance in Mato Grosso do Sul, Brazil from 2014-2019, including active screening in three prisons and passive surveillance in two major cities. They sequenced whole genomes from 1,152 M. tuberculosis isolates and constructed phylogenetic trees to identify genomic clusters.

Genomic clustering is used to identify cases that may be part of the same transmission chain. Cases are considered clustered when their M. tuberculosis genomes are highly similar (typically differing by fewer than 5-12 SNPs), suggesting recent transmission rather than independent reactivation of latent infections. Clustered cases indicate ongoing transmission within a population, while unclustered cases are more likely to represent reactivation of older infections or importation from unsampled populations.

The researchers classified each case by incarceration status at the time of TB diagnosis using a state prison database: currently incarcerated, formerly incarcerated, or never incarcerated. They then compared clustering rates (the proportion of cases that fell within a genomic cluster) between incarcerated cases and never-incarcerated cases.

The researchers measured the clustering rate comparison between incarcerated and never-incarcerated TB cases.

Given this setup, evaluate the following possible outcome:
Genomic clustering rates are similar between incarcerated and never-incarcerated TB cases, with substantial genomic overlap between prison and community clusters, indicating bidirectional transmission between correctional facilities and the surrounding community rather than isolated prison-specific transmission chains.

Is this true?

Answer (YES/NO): NO